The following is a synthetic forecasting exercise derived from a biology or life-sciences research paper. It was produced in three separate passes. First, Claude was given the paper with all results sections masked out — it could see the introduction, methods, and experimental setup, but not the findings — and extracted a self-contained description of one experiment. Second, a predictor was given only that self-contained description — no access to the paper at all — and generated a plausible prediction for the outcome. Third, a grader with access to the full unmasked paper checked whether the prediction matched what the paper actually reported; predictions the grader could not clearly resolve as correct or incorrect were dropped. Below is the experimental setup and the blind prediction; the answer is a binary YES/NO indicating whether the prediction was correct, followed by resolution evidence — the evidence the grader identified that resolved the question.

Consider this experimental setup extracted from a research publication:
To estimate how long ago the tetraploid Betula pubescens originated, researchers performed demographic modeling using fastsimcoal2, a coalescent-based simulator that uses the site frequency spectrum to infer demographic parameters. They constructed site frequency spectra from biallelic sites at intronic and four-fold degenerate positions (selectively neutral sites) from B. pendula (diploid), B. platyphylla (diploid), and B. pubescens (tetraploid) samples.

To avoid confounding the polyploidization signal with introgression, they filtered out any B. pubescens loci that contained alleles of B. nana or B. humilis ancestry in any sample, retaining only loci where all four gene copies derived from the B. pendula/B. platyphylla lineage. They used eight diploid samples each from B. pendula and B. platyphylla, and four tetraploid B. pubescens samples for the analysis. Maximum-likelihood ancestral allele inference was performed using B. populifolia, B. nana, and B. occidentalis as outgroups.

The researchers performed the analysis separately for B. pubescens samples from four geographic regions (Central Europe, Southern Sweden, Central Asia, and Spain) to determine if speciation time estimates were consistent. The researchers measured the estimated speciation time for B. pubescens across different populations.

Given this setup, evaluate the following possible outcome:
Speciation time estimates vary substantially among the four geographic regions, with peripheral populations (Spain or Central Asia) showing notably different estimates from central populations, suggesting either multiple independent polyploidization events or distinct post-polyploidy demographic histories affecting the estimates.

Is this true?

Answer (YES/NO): NO